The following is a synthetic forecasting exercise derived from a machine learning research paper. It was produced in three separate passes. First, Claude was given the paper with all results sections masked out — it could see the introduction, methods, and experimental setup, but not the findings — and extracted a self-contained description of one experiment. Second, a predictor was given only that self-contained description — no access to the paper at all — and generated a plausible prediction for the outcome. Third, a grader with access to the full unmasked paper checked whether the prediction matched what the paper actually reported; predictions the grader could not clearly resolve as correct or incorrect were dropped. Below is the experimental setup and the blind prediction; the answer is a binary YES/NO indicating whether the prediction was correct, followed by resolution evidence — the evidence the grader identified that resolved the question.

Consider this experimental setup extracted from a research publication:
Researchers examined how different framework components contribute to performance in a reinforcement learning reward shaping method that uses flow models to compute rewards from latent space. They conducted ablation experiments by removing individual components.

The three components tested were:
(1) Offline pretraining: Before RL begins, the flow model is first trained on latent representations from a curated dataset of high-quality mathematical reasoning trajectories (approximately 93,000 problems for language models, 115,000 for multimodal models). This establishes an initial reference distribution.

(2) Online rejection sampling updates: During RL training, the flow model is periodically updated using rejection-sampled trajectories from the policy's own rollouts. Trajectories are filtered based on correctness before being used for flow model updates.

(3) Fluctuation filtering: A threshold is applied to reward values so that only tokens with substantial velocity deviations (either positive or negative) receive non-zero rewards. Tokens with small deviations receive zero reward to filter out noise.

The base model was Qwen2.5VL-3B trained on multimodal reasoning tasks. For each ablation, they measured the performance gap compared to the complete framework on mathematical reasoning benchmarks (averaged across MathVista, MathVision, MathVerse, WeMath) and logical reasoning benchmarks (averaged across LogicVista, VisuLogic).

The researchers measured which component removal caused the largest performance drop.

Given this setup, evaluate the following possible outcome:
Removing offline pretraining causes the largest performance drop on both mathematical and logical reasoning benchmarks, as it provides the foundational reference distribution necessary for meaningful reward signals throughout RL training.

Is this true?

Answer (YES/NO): YES